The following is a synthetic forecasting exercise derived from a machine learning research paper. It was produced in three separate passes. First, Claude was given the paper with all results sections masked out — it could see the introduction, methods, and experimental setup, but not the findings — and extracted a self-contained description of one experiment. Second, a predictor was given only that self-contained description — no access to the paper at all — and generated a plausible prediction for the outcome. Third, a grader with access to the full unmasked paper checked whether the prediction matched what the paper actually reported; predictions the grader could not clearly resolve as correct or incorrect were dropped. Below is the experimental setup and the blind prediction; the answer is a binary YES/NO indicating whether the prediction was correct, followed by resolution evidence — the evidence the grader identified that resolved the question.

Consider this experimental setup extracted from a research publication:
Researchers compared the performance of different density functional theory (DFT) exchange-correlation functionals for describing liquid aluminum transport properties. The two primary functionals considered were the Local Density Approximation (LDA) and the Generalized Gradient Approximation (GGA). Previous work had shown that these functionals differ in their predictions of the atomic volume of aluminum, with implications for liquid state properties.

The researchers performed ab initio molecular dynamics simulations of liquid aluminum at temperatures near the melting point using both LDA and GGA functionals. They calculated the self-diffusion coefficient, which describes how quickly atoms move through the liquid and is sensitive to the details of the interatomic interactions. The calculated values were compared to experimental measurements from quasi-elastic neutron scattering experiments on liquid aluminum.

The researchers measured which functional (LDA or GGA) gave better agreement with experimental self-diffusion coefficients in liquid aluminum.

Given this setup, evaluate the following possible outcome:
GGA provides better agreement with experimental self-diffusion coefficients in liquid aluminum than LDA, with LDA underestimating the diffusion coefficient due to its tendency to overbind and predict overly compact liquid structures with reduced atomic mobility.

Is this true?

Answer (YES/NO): NO